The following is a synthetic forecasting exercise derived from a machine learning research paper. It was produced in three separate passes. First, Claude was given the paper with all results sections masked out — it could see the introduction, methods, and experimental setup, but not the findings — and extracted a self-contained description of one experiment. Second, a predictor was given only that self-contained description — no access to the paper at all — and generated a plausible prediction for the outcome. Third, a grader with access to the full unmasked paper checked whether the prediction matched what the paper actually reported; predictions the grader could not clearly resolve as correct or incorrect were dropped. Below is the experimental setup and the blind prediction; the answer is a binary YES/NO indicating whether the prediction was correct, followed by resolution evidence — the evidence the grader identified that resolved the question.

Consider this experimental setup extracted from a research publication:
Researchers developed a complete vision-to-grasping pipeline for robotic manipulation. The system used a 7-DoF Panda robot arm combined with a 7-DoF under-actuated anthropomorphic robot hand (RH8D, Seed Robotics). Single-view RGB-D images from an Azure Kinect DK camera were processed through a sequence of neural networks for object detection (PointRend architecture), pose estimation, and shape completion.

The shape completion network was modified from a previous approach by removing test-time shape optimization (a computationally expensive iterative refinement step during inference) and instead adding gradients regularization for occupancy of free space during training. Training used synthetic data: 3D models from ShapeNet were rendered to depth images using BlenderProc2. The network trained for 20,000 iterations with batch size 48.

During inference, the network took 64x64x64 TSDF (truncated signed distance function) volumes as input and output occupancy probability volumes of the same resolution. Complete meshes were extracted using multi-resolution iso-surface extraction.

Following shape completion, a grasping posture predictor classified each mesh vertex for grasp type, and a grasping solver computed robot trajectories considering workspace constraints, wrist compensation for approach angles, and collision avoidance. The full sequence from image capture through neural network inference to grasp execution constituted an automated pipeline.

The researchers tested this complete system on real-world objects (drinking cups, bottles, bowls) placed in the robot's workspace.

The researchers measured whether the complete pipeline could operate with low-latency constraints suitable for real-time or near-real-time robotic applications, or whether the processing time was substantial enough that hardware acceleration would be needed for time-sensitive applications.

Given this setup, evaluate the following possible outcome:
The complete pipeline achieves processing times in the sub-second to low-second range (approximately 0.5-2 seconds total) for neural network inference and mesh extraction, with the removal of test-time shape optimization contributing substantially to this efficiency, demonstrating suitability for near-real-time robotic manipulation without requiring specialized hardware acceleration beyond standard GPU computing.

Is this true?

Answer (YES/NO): NO